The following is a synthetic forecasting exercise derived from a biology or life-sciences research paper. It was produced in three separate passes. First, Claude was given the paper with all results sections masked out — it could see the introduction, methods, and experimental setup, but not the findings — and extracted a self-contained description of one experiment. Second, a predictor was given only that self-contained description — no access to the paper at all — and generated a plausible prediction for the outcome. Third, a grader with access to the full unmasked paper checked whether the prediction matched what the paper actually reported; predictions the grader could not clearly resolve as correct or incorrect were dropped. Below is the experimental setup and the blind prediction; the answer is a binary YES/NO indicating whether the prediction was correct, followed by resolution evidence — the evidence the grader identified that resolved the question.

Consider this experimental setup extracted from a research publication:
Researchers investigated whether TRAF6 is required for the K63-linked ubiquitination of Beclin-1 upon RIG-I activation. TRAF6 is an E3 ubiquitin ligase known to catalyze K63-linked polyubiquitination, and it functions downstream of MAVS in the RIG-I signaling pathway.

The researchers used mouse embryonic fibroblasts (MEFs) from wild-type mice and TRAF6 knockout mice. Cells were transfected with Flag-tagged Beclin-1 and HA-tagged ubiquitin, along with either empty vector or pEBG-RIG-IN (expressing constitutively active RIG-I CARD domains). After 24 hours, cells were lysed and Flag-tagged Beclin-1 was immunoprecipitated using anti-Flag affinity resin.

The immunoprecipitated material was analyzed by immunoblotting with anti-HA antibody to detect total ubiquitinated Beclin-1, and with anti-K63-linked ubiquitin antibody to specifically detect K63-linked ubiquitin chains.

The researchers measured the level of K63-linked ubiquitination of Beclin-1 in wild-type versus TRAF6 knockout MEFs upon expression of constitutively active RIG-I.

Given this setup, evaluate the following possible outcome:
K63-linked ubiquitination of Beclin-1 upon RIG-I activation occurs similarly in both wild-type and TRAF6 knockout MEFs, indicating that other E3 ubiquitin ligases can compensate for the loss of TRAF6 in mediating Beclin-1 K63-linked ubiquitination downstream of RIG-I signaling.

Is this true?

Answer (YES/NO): NO